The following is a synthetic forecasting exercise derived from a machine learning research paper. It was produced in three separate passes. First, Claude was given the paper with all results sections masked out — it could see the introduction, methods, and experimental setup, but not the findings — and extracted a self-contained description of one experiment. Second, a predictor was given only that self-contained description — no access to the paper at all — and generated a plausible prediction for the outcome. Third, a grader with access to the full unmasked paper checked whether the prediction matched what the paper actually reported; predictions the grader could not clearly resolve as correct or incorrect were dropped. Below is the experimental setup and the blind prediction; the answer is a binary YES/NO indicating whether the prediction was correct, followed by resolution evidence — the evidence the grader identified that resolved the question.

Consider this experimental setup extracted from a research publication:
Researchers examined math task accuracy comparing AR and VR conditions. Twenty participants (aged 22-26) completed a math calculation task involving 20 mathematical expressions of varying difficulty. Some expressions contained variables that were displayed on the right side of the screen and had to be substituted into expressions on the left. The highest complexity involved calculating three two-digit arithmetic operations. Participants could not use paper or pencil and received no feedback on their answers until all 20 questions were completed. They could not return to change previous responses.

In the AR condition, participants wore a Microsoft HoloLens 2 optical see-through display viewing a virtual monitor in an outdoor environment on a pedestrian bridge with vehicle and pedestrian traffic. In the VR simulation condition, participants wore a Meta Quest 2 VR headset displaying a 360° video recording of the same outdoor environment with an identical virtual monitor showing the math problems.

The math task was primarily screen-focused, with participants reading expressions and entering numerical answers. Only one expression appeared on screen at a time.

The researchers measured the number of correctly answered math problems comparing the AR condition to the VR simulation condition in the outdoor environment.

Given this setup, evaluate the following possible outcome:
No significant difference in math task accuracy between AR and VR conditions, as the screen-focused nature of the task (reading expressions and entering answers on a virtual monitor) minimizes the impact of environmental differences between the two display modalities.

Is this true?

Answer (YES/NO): YES